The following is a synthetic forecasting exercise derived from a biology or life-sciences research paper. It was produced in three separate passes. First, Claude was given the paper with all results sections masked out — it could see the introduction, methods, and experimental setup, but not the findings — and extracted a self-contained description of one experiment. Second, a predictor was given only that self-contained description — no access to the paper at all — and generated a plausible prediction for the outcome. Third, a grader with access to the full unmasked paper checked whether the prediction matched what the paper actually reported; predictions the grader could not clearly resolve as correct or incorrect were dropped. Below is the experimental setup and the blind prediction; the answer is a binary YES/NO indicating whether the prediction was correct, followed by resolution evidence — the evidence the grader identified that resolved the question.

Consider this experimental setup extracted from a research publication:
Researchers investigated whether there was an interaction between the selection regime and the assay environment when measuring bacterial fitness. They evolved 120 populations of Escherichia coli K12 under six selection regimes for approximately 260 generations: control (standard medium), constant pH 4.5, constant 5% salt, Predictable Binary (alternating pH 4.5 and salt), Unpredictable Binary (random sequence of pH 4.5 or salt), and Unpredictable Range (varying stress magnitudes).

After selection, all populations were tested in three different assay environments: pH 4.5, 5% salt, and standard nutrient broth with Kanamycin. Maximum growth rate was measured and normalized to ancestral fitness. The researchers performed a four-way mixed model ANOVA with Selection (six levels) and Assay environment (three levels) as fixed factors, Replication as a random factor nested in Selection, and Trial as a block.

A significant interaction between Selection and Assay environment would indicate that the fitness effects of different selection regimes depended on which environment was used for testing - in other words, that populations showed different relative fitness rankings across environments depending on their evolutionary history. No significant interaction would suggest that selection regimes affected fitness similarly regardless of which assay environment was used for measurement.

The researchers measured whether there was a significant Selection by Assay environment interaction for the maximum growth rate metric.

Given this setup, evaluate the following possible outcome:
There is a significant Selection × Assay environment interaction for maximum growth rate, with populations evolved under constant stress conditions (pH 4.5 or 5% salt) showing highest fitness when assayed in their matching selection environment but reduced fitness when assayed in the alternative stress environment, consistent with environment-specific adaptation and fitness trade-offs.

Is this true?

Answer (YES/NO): NO